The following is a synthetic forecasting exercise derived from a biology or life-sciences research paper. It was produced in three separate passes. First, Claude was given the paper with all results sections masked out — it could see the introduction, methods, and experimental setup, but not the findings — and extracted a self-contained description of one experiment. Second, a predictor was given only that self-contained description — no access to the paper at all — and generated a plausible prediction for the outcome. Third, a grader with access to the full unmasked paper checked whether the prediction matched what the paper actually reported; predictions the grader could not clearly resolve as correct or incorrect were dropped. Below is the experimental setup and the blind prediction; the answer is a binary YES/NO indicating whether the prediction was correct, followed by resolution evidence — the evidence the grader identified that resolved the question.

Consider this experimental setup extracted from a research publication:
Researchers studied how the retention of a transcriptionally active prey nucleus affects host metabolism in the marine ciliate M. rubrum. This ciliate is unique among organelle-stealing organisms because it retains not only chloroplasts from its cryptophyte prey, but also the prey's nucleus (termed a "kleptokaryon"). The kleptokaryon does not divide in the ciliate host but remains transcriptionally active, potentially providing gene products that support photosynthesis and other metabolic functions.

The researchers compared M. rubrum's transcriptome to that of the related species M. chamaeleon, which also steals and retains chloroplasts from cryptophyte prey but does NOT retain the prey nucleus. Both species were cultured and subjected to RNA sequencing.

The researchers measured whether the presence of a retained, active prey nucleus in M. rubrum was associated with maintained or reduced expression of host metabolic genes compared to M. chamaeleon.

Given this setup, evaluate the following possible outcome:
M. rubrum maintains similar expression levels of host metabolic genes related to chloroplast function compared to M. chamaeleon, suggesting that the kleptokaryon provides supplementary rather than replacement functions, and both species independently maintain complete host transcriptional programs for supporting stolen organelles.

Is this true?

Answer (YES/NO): NO